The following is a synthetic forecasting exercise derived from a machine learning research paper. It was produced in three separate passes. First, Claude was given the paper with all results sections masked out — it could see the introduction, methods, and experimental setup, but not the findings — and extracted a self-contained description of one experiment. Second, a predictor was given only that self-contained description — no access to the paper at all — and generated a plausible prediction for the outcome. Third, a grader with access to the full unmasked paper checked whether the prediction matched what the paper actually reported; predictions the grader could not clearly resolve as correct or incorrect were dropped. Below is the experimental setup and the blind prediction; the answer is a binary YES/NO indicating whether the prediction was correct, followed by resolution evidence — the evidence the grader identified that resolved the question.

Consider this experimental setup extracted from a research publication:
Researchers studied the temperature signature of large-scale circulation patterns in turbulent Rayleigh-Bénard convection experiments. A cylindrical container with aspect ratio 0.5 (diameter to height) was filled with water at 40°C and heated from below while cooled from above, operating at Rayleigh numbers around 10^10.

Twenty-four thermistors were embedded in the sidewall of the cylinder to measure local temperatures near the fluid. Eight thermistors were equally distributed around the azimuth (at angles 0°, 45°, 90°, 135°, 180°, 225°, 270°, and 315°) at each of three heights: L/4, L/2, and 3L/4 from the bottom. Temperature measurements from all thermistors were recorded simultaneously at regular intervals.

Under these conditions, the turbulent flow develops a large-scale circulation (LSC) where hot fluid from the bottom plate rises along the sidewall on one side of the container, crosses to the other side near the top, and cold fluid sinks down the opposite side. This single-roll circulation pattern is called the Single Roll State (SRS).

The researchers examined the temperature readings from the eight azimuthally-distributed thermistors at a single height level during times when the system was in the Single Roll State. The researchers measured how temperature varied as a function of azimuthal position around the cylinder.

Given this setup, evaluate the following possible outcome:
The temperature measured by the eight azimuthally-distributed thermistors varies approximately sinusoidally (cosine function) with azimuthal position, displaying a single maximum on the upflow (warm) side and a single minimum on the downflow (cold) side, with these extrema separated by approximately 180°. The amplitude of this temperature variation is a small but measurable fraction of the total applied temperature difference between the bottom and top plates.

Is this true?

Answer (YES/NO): YES